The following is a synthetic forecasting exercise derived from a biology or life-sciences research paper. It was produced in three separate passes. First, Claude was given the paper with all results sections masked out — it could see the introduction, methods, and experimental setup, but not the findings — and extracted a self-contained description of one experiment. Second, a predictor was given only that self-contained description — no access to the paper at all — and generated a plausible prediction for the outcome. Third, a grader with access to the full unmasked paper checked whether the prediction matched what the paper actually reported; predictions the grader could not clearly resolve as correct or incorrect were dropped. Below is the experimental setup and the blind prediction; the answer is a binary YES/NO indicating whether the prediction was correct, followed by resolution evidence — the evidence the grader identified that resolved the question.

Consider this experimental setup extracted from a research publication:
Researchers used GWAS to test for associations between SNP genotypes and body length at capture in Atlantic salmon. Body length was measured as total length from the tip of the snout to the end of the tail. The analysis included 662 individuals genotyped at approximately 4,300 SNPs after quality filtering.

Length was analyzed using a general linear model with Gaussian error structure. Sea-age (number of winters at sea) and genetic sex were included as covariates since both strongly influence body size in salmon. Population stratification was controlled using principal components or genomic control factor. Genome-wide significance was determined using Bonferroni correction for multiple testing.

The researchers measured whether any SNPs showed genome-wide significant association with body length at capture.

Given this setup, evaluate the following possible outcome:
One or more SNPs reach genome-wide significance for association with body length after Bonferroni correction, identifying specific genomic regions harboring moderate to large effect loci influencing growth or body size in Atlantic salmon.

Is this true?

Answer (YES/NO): NO